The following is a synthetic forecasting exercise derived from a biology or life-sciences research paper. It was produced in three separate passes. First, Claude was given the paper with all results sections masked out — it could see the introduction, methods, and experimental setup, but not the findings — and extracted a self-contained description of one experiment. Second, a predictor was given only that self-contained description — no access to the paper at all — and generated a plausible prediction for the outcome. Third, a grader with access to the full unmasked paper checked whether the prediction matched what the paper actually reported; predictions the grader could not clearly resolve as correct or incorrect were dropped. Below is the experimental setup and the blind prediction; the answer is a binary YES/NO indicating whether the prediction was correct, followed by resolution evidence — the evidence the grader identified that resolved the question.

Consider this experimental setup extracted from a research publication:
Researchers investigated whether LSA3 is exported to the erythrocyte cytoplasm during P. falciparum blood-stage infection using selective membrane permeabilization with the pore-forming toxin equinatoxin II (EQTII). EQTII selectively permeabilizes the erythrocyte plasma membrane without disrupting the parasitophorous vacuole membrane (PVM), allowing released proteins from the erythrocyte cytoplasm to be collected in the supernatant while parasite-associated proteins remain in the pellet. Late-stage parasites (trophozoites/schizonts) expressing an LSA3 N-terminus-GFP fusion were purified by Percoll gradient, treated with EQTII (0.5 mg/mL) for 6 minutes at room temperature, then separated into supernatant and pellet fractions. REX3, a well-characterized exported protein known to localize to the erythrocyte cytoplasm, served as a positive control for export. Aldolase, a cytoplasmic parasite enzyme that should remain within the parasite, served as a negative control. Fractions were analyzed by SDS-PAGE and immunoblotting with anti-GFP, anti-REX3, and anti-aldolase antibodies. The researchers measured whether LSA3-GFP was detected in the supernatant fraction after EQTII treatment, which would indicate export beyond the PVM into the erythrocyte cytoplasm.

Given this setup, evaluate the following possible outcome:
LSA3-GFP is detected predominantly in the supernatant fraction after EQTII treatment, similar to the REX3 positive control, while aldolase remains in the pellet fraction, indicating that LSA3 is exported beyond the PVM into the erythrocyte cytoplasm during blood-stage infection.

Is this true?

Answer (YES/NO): NO